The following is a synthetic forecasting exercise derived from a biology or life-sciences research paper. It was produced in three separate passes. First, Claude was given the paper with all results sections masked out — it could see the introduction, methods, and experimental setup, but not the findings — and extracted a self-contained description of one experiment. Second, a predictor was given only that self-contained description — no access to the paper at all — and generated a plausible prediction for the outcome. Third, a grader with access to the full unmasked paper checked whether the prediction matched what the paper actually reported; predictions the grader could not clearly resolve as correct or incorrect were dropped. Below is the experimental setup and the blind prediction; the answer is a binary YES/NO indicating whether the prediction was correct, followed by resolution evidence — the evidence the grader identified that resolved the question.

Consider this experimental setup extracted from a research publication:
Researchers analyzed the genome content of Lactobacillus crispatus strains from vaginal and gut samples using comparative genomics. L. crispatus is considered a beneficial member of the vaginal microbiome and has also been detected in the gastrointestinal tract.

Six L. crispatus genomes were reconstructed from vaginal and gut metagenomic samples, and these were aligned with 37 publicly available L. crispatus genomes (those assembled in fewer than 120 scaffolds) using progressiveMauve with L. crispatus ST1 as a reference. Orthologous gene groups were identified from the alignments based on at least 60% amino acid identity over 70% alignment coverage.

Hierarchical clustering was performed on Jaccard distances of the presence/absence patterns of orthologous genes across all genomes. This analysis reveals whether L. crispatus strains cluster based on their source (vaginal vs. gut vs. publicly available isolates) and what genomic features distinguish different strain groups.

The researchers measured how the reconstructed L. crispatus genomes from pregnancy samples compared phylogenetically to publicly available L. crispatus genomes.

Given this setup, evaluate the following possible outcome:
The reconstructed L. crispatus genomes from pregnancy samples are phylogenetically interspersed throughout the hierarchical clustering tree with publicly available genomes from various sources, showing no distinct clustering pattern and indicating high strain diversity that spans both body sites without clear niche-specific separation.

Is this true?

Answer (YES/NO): NO